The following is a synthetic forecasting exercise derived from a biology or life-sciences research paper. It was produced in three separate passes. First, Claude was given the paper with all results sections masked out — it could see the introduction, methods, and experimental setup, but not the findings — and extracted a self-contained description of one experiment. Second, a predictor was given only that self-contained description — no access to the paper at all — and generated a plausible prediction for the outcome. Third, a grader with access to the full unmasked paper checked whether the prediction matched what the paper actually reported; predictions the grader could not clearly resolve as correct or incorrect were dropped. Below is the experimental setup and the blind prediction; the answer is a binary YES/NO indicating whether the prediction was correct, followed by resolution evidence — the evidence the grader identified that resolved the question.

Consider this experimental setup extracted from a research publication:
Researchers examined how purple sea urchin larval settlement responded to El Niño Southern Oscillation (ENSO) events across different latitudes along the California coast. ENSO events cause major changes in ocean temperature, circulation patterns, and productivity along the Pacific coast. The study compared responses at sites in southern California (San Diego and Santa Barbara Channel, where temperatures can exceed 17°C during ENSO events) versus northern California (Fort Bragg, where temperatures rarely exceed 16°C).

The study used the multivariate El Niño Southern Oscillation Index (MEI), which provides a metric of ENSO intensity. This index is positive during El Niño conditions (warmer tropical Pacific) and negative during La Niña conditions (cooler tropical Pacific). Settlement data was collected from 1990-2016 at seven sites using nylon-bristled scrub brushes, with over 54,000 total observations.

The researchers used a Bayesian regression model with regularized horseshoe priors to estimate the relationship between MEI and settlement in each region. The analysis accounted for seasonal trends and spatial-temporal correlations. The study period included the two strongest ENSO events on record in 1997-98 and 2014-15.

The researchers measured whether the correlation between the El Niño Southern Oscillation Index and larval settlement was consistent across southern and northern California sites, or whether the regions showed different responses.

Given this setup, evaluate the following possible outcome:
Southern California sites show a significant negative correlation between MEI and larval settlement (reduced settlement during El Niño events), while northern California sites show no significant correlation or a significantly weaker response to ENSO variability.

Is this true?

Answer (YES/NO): NO